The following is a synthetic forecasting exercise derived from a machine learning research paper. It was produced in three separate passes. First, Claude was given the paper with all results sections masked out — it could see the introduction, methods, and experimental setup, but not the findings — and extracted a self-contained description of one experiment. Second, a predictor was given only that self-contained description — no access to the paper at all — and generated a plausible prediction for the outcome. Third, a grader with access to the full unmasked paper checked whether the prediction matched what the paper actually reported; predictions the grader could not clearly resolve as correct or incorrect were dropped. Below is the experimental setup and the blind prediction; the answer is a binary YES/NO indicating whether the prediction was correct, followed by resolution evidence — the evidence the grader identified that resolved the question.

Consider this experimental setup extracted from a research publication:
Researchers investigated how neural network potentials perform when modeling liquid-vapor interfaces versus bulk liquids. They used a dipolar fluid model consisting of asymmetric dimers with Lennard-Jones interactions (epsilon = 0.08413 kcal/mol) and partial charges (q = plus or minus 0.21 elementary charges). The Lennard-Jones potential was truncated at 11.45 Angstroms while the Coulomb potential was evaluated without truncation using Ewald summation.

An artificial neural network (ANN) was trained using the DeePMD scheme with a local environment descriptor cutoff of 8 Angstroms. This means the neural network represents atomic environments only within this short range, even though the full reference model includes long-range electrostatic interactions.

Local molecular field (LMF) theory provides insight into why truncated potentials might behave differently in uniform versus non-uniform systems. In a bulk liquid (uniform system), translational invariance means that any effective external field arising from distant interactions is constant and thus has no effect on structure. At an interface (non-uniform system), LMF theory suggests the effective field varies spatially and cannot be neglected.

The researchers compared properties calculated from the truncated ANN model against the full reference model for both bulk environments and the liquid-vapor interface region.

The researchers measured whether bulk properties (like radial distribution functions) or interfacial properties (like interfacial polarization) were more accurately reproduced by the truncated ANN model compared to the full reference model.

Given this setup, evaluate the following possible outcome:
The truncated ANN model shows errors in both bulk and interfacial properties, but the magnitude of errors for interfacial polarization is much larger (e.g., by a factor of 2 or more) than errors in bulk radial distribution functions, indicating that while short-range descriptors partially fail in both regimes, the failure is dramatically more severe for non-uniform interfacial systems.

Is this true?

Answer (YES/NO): NO